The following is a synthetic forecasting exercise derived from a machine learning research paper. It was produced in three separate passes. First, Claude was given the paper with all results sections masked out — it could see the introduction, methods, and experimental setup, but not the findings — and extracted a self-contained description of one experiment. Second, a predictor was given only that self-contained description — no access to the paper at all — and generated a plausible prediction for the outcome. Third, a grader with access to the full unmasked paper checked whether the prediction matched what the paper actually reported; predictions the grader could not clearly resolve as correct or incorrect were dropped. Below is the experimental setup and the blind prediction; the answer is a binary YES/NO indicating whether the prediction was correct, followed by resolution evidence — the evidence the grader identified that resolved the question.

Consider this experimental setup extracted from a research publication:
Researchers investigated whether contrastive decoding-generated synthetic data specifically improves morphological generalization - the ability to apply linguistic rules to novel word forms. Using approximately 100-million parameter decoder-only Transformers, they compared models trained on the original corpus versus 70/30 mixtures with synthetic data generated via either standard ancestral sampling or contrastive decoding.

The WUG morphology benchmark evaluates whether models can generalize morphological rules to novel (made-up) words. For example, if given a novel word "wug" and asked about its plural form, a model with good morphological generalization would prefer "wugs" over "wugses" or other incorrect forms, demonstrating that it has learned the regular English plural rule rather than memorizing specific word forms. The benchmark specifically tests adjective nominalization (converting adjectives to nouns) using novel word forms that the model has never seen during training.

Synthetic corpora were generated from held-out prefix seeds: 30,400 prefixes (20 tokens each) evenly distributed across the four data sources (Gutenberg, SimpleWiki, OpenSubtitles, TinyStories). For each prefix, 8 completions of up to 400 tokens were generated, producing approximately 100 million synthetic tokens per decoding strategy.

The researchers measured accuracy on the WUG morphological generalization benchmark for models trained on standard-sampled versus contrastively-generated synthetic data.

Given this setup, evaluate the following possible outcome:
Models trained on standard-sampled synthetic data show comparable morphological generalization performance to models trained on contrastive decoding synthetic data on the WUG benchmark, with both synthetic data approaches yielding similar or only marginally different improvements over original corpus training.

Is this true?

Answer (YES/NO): NO